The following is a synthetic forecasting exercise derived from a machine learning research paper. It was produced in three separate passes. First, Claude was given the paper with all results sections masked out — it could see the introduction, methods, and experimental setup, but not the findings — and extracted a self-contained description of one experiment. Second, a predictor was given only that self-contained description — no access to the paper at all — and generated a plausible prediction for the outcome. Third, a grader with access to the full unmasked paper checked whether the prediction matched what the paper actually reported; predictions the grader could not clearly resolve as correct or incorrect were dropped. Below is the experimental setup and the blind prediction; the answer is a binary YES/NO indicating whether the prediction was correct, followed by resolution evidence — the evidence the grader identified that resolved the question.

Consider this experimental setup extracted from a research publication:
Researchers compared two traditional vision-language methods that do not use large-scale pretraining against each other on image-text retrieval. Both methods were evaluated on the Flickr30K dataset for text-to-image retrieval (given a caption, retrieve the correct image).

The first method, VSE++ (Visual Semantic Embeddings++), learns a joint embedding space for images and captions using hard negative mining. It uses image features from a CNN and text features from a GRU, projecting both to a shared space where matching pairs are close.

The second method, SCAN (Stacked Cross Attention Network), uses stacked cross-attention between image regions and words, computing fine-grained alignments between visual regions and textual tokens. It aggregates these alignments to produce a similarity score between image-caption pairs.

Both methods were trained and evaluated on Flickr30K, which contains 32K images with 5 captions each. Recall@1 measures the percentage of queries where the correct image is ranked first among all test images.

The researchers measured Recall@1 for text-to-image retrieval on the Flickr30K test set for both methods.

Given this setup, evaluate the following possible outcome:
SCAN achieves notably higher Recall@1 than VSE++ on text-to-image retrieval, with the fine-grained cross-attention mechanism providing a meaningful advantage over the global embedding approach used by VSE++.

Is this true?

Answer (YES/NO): YES